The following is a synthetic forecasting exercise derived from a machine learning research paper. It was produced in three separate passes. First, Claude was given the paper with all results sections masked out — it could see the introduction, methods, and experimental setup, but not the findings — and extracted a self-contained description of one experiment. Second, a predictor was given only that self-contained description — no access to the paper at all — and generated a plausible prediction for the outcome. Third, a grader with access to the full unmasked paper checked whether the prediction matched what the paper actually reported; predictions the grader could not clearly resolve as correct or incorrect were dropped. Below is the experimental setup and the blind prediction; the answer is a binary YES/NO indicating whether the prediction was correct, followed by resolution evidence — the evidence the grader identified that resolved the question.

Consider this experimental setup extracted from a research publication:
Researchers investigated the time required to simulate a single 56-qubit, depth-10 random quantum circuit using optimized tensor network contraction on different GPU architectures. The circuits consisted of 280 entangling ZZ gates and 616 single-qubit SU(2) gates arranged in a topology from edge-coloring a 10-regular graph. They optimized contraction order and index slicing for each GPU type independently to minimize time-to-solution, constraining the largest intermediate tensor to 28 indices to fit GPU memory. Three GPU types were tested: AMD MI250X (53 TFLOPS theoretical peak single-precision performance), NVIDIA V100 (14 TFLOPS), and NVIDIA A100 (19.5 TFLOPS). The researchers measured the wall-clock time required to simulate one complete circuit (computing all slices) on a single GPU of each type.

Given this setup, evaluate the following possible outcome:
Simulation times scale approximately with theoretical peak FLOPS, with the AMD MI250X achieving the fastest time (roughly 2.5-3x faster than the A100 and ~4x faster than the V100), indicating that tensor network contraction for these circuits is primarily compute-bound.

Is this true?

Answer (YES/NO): NO